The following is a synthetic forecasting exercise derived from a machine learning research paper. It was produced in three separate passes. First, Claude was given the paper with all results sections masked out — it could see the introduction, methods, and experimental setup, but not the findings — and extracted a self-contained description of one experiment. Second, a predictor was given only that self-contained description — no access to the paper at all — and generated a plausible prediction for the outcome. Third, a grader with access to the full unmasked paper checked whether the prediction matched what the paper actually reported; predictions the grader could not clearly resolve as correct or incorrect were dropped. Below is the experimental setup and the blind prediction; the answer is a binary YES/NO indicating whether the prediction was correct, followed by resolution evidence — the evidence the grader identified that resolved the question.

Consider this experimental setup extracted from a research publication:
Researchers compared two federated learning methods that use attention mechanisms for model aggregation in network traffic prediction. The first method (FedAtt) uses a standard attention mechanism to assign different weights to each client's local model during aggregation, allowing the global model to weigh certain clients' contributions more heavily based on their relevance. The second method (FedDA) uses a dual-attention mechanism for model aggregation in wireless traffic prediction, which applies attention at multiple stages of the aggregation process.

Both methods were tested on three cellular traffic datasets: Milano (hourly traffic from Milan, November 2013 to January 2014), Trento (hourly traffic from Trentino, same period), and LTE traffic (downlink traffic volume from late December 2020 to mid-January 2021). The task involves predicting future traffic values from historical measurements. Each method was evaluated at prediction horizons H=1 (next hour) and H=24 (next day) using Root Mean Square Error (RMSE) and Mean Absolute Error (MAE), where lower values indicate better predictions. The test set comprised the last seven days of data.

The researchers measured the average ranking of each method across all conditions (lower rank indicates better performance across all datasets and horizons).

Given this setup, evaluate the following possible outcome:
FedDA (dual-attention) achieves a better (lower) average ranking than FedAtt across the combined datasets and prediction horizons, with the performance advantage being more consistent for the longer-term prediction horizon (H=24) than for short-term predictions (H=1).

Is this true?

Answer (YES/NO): NO